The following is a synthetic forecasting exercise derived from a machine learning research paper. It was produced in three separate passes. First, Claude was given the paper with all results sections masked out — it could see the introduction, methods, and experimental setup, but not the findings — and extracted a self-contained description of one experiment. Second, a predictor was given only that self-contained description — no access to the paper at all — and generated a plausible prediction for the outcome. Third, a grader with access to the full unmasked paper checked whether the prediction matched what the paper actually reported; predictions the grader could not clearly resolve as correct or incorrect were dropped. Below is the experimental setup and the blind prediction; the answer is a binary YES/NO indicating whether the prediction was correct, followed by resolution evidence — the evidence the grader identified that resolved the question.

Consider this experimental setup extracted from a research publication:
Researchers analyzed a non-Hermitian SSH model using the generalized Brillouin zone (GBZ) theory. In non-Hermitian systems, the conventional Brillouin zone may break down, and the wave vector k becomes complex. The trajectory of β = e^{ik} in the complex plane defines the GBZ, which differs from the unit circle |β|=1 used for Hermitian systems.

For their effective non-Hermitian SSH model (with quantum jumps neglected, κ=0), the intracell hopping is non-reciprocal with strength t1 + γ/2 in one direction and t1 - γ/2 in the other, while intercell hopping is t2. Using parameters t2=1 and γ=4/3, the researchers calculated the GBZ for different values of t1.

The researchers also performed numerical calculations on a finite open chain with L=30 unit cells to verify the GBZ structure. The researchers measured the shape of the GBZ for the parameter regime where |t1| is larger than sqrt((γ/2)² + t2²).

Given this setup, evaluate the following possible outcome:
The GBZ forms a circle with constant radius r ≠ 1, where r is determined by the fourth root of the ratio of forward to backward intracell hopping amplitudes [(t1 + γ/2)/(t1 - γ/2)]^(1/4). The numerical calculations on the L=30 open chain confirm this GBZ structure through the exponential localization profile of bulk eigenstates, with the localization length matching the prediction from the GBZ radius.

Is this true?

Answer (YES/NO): NO